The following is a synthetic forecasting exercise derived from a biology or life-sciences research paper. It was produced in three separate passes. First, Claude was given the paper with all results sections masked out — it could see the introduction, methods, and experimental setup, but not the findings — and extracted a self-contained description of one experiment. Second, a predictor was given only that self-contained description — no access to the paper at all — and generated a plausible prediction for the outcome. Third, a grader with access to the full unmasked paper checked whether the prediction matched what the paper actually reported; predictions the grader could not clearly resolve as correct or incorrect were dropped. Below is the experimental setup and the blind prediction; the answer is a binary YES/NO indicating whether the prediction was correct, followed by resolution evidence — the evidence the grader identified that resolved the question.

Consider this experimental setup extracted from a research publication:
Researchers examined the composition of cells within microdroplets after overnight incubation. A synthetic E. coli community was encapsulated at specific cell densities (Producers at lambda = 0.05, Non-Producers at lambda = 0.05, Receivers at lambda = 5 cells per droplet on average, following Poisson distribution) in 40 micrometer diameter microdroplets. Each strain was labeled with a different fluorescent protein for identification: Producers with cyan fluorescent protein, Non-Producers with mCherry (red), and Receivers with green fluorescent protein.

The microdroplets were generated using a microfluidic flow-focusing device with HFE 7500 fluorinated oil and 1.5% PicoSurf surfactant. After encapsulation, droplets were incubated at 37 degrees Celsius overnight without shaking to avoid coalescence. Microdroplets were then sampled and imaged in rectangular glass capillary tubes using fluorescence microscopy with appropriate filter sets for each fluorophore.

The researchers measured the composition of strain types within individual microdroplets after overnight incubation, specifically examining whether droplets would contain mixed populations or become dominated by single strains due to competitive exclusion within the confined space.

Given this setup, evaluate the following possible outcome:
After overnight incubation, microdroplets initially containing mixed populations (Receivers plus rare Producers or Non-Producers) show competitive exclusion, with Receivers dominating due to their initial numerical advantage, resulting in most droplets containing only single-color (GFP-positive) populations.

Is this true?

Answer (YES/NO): NO